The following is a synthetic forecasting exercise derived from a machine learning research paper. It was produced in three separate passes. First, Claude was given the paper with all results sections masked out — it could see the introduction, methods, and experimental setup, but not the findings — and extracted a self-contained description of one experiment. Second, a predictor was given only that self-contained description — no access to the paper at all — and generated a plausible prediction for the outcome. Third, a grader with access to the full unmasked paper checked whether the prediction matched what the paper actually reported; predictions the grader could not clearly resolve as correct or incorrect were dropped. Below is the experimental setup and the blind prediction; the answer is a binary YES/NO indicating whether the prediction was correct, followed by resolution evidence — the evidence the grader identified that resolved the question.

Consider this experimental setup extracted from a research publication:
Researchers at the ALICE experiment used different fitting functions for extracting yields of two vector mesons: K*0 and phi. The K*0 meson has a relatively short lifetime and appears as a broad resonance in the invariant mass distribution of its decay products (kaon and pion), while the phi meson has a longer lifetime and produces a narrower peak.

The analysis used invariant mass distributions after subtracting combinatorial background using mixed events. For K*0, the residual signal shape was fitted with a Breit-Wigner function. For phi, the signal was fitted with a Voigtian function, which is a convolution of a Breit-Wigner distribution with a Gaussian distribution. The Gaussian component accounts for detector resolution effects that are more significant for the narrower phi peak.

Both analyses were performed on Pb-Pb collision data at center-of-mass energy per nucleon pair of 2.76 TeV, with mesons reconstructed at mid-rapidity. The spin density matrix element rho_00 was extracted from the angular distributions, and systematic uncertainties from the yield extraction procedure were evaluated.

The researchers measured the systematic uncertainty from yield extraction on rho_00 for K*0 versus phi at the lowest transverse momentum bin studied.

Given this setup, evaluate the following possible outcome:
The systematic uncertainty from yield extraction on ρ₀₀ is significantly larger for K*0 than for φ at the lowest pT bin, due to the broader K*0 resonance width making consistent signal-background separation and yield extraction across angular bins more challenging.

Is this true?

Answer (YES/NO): YES